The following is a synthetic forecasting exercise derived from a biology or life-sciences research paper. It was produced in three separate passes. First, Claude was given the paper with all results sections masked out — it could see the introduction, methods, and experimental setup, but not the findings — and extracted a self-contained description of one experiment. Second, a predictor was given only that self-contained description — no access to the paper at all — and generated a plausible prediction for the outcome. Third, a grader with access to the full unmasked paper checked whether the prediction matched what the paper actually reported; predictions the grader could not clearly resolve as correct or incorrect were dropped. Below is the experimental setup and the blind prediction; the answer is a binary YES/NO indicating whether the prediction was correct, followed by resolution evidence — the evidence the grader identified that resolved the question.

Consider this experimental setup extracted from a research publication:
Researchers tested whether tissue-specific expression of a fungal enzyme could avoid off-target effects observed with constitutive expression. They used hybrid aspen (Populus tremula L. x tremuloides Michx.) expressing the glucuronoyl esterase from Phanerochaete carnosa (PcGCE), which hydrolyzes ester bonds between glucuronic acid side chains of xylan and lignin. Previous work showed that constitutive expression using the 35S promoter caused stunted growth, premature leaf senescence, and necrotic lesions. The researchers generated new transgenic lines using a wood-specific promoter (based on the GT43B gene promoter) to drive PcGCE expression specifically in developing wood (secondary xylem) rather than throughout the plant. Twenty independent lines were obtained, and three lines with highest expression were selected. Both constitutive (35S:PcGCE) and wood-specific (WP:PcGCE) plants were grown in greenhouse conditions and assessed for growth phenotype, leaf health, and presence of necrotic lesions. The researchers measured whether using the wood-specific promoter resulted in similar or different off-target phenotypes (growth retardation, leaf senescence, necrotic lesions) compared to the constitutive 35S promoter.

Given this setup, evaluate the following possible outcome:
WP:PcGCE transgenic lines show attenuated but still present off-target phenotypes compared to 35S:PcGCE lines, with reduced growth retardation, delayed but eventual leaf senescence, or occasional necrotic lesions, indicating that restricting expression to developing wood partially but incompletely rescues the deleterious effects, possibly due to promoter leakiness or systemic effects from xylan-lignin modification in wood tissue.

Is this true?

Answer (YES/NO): NO